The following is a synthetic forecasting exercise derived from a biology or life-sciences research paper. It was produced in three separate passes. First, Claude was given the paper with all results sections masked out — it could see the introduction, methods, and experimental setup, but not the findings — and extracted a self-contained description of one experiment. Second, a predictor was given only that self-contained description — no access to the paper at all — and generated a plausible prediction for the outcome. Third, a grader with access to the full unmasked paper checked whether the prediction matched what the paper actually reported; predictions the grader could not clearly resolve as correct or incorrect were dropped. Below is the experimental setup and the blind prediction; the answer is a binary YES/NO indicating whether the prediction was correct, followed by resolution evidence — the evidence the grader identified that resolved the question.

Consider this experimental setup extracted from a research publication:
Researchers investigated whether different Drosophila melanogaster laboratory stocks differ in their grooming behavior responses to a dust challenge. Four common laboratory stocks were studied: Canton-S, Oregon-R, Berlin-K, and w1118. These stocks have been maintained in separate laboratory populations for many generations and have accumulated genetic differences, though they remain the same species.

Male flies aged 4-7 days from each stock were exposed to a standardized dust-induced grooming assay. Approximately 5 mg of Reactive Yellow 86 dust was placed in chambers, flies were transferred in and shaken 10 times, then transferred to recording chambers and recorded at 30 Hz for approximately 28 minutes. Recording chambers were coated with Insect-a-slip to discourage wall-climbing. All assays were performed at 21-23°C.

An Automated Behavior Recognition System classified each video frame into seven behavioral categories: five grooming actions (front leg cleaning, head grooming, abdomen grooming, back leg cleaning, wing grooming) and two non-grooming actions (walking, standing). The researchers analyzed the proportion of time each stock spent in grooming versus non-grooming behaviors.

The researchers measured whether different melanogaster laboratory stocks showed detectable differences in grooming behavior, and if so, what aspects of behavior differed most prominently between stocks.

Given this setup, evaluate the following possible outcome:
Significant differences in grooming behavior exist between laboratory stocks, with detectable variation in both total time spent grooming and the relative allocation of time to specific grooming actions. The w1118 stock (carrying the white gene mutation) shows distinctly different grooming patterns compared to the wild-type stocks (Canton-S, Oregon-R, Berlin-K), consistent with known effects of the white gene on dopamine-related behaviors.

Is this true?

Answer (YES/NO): NO